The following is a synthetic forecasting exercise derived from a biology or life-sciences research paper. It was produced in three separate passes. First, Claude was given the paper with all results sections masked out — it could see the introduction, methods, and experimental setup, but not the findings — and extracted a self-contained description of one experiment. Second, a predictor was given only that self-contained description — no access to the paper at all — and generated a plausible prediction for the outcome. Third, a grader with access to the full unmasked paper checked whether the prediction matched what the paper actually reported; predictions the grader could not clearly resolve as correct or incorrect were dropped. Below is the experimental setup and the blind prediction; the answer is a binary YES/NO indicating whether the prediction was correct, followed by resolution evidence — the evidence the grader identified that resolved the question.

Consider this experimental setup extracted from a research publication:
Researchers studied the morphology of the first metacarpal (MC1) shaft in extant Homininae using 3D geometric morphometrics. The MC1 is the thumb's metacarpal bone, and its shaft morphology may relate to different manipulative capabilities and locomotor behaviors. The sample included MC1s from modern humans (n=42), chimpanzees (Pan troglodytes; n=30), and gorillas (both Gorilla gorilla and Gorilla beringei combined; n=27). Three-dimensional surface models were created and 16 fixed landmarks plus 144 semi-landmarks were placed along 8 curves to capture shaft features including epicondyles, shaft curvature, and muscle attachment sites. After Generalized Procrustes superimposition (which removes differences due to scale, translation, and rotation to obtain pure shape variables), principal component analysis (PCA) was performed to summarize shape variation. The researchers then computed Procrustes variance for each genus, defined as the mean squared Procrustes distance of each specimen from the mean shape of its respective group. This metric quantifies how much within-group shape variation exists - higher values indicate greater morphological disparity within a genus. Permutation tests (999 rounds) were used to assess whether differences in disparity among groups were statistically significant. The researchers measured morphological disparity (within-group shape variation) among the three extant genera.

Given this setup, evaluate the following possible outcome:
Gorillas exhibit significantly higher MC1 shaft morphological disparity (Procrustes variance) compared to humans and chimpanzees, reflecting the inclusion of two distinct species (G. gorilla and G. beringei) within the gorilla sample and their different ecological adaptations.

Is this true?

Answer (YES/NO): NO